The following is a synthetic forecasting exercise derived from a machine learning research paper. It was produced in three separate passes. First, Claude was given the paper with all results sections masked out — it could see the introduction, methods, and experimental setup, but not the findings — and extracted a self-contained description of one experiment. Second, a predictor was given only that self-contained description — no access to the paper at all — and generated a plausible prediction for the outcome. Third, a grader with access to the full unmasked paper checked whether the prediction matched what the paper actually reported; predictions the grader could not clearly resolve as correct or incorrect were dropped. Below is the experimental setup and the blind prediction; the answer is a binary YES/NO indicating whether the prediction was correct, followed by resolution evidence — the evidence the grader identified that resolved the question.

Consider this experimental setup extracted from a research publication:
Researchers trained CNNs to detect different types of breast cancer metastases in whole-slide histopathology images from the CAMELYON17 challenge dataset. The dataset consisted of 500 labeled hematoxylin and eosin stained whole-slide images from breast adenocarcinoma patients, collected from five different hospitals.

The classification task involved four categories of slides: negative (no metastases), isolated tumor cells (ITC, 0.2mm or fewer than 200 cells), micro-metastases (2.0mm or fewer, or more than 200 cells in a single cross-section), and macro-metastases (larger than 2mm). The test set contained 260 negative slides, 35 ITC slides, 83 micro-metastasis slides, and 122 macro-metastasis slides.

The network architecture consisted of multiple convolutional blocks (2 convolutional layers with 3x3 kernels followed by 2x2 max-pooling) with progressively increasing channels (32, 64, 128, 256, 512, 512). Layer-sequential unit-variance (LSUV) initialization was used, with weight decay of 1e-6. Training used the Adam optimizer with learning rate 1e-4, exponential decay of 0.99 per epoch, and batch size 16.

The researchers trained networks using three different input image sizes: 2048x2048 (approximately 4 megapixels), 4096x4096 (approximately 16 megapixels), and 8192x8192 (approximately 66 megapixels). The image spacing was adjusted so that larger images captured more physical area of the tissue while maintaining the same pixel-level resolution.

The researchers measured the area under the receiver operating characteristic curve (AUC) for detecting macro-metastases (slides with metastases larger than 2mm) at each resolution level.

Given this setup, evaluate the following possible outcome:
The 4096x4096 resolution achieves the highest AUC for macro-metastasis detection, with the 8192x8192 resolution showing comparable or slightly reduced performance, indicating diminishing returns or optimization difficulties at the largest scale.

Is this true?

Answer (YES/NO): NO